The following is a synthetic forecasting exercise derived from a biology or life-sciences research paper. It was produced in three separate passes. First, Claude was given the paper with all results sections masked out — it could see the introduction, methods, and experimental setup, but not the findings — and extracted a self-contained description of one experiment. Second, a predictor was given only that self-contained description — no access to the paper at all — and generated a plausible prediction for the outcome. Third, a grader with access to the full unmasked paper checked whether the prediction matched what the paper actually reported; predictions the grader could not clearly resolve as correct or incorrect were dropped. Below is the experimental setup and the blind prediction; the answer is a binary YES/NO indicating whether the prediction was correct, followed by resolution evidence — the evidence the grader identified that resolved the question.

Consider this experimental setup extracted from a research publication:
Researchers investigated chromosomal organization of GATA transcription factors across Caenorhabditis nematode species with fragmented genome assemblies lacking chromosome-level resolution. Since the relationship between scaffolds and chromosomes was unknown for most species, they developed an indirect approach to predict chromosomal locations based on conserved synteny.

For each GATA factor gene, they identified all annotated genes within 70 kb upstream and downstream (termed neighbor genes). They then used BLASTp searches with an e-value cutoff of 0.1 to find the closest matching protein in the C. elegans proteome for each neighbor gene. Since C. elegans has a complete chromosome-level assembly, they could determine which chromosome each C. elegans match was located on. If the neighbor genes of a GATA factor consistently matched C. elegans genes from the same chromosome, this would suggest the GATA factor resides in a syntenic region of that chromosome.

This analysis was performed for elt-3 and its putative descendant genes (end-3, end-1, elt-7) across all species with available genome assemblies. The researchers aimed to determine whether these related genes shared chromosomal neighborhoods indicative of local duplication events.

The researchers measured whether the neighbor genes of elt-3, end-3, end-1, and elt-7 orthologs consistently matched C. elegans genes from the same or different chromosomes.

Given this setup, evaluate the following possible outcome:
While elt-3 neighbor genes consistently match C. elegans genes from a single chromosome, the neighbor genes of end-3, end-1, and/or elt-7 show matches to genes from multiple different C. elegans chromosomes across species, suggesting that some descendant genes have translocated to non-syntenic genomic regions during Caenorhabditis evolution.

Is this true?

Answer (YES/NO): NO